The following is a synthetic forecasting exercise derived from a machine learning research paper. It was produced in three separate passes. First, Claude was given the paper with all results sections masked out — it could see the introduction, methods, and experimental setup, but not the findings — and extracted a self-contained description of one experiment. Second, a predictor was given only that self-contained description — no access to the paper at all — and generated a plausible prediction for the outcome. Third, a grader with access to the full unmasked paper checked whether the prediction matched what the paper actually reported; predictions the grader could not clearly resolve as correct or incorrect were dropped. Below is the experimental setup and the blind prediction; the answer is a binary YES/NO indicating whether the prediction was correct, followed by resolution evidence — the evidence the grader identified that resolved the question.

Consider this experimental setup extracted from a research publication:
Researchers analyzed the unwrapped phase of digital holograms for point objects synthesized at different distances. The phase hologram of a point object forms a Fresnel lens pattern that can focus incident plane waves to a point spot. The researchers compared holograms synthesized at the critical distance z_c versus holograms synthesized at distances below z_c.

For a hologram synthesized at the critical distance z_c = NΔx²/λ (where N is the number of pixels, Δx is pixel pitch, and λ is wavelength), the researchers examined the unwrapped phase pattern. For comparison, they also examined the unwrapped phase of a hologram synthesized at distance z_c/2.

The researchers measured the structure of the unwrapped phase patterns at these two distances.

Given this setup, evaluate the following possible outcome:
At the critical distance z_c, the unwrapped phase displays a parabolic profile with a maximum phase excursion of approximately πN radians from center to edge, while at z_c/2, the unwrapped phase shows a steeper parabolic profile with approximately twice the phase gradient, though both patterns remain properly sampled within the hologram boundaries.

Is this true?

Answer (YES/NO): NO